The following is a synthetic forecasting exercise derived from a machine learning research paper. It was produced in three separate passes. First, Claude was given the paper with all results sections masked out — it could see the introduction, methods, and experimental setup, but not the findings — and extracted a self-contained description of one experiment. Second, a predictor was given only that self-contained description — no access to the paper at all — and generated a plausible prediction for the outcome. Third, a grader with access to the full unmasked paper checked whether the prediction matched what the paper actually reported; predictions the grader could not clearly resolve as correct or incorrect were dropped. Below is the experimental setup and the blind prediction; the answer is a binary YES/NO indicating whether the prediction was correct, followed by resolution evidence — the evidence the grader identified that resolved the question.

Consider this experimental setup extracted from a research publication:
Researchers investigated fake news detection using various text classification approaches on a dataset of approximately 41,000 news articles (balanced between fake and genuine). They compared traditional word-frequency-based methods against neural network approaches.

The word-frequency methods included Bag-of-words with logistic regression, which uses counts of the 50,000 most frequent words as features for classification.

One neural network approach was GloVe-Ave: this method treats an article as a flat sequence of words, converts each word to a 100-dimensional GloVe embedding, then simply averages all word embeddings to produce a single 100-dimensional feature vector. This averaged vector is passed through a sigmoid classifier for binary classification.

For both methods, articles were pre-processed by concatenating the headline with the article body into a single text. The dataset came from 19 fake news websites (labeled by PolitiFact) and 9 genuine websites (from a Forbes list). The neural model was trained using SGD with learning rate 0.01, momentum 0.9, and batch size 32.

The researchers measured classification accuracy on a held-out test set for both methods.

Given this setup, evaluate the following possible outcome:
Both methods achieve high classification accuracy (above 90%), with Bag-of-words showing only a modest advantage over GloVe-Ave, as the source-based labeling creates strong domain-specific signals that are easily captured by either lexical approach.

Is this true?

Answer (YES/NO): NO